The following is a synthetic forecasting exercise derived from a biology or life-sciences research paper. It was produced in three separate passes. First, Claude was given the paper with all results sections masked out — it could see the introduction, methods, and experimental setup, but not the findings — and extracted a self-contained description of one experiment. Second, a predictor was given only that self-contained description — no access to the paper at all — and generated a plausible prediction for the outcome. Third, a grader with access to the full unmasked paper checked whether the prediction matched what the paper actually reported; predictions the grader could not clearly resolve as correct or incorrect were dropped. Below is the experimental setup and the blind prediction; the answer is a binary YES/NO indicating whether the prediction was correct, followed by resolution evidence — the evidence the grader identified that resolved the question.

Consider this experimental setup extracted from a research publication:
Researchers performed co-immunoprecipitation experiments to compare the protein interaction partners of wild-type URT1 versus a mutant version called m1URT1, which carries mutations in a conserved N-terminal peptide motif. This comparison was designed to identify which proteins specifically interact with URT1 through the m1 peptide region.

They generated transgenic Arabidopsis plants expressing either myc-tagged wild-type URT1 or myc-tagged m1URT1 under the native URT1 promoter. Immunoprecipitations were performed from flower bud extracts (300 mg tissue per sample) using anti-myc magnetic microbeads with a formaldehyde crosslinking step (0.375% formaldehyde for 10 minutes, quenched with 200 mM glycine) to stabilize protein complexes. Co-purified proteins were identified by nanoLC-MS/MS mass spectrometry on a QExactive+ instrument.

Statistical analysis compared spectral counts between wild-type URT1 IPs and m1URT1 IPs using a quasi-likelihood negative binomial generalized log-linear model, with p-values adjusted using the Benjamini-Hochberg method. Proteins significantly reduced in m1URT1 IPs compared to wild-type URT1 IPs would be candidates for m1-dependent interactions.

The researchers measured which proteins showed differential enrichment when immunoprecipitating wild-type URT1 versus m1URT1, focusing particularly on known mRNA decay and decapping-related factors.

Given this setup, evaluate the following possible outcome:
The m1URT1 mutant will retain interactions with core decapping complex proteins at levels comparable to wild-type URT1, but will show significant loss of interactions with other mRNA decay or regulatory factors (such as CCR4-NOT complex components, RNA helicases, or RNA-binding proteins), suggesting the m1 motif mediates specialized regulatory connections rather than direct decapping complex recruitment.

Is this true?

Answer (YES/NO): NO